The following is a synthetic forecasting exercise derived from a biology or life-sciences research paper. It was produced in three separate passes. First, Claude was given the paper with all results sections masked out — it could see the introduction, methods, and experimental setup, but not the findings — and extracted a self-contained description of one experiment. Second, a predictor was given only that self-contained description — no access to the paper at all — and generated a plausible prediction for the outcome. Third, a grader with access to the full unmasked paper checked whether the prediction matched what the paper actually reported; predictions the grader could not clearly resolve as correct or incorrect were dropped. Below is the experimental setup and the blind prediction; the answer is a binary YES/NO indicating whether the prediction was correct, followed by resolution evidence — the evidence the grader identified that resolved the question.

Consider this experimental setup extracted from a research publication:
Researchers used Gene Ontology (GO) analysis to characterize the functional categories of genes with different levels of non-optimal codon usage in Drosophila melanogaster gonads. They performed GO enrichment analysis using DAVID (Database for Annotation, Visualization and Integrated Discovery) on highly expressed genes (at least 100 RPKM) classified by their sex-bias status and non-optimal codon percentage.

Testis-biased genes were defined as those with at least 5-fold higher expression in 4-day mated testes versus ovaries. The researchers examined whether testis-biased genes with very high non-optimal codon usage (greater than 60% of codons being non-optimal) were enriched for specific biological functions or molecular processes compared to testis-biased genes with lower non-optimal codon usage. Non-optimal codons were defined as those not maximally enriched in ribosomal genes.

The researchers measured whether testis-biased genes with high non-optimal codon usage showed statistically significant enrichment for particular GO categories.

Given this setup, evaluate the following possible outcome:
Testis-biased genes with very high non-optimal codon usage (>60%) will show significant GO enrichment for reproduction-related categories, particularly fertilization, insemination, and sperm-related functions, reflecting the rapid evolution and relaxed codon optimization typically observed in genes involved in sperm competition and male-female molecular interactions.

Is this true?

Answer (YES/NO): YES